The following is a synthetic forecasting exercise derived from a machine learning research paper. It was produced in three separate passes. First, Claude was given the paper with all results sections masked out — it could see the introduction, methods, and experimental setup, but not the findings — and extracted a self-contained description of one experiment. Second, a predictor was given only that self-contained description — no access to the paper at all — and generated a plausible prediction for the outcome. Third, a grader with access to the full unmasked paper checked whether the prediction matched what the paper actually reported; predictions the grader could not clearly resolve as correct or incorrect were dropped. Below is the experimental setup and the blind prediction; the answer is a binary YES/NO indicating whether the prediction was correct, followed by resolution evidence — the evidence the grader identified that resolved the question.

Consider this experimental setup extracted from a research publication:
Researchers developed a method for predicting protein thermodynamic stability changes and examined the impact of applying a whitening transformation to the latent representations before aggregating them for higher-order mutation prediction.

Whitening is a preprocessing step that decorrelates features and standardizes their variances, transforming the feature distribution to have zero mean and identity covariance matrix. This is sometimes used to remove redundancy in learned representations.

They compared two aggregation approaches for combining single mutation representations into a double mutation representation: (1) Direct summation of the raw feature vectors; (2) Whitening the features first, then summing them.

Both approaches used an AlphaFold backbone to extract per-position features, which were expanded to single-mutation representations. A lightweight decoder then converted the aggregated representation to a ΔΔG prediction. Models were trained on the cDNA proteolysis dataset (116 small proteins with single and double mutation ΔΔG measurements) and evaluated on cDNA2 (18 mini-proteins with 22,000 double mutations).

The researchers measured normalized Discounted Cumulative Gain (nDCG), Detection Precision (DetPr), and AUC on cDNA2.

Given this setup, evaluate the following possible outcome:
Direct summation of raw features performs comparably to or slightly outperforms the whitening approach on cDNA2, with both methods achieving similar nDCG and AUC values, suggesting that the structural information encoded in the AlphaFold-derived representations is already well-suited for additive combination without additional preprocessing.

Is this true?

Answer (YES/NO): NO